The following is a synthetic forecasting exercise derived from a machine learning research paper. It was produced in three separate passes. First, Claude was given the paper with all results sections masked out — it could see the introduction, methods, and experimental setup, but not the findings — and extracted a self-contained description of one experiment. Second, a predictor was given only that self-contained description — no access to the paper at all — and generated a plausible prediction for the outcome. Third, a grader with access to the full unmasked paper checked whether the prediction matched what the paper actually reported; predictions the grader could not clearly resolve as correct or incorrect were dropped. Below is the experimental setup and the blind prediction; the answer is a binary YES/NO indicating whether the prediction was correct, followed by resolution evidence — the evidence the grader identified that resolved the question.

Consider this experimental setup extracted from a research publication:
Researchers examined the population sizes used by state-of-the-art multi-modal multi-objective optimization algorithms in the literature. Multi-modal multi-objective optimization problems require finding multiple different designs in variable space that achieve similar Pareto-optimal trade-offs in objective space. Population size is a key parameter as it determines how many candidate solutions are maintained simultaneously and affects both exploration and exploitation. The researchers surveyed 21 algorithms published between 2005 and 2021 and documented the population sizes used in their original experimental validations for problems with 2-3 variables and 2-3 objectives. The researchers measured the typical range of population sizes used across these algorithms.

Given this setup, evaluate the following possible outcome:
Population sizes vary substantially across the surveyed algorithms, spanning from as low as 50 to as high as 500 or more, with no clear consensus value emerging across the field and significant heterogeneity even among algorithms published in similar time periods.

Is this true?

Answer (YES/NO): NO